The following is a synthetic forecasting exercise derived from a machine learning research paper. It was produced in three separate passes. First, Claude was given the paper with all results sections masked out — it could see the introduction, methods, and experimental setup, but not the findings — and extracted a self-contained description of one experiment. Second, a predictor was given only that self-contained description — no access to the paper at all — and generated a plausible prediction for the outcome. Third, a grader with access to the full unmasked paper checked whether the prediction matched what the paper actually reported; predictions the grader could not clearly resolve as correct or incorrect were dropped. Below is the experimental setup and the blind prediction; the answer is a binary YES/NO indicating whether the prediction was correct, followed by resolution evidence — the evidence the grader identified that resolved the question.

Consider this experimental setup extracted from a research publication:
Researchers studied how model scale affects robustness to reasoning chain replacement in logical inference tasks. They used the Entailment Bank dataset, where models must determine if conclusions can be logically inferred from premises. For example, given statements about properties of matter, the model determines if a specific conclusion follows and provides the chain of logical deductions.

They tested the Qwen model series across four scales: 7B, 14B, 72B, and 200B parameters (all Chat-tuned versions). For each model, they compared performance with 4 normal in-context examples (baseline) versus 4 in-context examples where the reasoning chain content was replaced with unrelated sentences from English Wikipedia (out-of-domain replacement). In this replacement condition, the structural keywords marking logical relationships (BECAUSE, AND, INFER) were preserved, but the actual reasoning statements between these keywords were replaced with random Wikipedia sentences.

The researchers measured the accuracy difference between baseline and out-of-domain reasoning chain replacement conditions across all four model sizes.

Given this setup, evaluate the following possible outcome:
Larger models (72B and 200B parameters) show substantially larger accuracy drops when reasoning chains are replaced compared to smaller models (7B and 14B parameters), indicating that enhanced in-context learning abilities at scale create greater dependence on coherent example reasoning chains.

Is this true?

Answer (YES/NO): NO